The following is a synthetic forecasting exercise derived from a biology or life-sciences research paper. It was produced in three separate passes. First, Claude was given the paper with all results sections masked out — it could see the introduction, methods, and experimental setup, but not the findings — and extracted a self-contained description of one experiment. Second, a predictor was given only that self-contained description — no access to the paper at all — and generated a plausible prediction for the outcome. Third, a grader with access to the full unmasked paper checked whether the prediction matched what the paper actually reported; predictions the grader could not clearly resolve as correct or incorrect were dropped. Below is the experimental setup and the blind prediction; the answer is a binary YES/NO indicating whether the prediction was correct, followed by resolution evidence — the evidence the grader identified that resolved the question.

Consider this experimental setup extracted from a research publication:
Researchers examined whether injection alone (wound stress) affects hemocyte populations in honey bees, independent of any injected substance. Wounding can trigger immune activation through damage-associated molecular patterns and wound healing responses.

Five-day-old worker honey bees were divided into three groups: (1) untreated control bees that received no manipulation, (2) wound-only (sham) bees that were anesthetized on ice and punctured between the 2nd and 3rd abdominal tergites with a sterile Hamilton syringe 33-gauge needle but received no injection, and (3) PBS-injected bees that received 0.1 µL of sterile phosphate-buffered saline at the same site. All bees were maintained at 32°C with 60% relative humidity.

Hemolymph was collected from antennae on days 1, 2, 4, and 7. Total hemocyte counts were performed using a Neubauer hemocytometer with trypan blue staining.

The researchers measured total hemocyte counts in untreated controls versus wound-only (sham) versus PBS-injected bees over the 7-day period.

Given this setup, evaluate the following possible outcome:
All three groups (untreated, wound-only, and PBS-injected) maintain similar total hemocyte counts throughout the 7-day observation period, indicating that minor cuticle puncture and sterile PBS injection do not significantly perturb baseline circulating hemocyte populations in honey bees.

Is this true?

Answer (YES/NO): NO